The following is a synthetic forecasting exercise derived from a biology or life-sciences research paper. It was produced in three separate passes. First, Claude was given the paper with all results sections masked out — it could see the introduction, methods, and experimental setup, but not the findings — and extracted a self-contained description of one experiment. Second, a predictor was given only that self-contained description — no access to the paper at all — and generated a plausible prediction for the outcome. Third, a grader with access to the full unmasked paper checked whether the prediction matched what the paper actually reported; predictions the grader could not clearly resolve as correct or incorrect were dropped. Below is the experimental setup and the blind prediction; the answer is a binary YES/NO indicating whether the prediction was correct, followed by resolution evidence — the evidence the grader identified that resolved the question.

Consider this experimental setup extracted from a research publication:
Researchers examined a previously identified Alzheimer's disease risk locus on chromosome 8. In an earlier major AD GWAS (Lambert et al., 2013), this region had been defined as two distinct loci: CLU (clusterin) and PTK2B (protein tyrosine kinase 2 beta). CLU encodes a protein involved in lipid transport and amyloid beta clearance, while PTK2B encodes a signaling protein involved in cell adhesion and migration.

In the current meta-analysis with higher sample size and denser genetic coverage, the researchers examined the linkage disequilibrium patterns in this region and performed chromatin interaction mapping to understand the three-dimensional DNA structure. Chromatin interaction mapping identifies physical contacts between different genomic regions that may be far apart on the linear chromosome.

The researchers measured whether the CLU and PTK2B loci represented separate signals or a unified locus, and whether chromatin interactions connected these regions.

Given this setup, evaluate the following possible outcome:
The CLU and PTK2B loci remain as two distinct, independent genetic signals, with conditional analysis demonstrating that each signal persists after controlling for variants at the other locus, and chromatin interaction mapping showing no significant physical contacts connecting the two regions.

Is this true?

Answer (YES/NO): NO